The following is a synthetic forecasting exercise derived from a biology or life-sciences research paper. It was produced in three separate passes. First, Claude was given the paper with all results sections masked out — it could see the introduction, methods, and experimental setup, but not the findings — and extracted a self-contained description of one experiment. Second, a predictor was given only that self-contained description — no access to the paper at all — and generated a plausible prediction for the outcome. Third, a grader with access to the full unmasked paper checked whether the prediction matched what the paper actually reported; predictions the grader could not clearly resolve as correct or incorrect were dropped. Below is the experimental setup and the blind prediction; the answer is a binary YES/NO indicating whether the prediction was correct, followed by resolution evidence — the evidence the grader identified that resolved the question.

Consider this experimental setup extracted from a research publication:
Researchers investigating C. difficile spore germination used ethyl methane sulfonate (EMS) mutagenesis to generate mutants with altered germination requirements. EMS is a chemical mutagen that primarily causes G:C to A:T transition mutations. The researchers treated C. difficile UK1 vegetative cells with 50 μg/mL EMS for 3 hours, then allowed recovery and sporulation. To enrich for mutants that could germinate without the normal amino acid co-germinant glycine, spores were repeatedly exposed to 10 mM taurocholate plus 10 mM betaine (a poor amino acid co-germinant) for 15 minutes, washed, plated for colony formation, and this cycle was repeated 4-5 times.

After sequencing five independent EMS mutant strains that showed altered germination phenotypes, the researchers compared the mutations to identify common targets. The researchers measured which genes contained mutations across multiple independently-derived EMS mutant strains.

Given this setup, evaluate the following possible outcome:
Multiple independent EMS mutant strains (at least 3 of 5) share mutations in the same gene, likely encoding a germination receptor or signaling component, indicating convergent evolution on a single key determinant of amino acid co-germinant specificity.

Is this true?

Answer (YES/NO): NO